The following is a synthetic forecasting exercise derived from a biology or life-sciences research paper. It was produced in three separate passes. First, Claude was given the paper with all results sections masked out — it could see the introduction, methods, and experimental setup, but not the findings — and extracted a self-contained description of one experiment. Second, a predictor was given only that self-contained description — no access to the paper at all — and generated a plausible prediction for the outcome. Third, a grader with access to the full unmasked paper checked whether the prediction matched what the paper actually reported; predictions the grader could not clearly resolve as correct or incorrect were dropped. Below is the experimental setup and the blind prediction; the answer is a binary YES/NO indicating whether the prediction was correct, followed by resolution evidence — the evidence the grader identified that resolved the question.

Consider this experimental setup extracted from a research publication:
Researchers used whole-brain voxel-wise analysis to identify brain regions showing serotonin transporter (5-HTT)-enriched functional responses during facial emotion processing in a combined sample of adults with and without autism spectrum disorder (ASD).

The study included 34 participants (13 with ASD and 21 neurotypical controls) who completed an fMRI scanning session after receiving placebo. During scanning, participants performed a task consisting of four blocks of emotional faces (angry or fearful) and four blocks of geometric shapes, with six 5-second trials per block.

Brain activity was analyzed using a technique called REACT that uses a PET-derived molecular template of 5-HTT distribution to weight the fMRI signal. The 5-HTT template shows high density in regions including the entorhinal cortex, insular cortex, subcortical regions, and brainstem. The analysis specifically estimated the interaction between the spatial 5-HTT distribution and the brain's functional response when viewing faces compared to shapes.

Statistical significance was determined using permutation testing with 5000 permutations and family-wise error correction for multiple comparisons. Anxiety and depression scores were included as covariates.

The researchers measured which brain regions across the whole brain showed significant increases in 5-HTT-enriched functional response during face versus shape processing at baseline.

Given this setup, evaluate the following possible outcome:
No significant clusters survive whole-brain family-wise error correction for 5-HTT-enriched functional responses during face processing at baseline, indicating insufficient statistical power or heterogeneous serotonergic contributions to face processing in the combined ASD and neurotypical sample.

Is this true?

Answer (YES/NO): NO